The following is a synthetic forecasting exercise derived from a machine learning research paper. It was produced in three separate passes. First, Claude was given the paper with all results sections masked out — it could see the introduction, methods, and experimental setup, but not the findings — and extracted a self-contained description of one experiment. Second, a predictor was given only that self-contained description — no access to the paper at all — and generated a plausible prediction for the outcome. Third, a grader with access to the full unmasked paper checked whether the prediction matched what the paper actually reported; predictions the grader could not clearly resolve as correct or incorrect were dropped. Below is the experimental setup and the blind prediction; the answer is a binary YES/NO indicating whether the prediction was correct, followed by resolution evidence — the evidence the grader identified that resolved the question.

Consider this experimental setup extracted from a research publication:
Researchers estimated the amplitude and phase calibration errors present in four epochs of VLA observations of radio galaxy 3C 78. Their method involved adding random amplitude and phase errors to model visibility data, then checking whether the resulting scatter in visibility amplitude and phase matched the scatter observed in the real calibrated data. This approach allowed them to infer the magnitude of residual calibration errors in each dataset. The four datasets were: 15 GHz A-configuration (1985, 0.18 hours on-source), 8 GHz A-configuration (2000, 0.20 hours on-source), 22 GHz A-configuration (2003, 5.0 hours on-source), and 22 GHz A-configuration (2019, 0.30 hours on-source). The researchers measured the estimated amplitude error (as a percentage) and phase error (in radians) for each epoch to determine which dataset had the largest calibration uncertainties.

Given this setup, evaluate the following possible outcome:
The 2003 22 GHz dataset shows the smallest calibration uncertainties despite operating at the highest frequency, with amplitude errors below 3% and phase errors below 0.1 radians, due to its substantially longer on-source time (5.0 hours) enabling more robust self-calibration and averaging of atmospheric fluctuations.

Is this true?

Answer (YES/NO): NO